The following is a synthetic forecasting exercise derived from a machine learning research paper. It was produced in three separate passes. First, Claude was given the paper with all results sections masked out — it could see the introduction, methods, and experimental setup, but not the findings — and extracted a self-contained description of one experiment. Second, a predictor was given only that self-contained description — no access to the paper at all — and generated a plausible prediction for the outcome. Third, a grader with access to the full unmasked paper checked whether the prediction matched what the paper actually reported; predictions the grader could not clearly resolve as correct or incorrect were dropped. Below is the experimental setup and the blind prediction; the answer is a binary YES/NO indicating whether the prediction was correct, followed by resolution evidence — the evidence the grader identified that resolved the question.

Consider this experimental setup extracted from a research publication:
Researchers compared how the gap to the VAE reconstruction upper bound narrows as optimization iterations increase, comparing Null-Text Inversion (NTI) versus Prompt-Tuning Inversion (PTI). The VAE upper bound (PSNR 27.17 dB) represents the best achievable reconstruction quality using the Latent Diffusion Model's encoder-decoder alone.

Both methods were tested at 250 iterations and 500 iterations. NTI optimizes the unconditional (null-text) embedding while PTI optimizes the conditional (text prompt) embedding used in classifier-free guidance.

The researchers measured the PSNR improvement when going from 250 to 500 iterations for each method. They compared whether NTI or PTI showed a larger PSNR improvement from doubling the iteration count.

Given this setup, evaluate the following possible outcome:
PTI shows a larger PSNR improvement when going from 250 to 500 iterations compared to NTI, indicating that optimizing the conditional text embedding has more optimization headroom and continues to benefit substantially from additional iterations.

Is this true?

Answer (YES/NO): NO